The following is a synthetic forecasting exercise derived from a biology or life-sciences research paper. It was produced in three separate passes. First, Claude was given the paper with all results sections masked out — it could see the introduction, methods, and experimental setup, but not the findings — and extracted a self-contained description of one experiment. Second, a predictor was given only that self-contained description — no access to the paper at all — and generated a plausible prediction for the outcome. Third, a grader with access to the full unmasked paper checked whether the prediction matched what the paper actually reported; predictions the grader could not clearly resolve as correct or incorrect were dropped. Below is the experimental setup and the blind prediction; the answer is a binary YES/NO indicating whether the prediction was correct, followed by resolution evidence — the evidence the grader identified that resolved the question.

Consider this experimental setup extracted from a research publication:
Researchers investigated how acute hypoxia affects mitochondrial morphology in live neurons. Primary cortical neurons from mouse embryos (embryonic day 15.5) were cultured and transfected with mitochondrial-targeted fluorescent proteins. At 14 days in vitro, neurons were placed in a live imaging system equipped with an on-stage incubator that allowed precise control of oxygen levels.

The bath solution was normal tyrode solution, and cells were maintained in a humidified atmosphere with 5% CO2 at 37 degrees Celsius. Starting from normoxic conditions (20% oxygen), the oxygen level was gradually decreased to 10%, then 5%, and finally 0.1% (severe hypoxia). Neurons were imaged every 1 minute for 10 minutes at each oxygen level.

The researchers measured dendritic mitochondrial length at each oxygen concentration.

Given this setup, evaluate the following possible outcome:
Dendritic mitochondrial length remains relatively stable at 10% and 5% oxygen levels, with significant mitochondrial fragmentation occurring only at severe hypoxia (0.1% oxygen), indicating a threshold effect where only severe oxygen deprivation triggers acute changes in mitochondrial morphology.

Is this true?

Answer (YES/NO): NO